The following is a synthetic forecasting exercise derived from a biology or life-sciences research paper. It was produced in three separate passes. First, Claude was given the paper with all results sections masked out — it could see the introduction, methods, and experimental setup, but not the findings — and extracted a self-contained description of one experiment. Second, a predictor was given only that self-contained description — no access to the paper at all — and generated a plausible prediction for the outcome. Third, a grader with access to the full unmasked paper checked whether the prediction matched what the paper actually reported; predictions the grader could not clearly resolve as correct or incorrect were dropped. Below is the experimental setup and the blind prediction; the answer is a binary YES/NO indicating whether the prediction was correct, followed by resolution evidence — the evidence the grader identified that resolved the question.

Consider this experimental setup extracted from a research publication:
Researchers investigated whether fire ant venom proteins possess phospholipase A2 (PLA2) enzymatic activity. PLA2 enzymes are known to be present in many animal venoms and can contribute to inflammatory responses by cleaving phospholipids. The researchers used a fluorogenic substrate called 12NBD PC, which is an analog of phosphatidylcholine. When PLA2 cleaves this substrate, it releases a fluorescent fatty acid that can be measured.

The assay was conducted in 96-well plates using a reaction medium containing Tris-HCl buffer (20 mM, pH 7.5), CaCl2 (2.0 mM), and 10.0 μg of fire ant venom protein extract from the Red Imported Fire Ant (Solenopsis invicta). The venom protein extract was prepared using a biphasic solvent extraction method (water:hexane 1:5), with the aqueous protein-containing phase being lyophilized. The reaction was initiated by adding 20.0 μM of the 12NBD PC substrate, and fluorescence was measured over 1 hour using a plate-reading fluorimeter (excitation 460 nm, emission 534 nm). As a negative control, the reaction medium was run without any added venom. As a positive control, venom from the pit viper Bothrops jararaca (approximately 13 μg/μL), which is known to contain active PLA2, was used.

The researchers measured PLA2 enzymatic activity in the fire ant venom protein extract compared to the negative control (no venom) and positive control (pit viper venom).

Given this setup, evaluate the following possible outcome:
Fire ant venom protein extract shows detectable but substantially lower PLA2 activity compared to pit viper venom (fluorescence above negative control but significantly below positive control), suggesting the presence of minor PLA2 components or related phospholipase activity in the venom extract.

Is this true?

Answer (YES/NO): NO